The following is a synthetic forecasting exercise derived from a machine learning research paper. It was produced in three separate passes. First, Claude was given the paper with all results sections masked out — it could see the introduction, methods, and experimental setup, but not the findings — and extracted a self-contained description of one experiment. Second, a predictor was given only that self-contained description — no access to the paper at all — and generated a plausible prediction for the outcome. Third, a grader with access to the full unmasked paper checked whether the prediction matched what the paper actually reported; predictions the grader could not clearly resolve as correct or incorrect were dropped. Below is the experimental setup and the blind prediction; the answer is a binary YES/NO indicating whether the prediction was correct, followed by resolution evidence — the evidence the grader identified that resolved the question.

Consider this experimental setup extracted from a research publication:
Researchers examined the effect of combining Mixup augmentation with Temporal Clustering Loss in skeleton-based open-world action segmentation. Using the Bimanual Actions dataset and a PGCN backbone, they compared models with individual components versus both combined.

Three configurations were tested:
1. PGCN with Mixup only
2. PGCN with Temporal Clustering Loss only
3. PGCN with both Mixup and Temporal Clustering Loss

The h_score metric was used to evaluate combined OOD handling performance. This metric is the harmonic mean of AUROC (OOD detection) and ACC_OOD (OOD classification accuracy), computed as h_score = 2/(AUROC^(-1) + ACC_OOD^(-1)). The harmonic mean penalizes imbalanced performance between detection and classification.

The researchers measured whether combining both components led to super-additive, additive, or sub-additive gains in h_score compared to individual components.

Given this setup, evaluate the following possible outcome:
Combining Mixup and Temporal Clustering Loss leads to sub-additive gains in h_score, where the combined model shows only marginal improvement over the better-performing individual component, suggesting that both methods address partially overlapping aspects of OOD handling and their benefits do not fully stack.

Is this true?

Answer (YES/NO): NO